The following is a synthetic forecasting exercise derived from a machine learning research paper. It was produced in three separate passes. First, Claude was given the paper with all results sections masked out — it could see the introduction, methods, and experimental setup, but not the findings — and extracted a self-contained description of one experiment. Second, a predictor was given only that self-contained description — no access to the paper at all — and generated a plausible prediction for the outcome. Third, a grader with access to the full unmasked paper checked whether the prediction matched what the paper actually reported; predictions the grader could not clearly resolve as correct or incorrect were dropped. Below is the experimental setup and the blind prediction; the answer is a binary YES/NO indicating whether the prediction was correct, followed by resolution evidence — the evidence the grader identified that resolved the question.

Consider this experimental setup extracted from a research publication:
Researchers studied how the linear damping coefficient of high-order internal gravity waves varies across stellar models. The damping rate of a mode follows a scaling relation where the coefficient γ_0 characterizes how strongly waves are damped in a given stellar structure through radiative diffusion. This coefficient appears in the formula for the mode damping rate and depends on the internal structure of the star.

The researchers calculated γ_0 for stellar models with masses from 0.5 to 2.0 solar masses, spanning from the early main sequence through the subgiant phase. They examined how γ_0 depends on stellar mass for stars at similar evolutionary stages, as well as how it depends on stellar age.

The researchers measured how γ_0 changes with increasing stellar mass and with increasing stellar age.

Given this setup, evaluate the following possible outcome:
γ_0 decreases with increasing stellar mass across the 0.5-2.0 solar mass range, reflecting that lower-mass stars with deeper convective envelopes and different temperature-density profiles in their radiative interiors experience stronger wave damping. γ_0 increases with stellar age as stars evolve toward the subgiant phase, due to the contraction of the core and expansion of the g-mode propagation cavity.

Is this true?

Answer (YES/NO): NO